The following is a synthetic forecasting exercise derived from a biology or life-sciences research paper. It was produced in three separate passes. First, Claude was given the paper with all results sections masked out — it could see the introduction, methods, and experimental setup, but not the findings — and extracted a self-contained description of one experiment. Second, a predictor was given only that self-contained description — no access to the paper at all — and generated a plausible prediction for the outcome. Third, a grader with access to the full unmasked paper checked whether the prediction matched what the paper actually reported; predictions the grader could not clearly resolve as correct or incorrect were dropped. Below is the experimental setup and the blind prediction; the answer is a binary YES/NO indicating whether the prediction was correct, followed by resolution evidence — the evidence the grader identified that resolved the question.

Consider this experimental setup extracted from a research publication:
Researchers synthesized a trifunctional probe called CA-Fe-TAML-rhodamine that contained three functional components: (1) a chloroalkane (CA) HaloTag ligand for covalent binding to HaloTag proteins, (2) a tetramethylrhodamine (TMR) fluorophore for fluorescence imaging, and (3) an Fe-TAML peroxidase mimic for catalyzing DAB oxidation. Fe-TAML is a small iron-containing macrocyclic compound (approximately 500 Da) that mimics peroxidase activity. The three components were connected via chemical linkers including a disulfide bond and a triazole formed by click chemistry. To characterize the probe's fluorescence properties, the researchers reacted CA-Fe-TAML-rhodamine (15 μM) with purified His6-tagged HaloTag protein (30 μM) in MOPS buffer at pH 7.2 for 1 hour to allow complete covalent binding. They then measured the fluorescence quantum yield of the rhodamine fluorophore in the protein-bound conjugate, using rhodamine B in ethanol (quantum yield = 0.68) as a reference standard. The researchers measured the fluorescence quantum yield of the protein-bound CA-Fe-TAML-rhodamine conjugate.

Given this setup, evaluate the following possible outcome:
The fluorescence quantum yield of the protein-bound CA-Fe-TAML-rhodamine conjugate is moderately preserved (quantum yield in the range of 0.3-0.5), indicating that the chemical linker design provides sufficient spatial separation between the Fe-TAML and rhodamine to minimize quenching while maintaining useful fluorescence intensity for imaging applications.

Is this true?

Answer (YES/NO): NO